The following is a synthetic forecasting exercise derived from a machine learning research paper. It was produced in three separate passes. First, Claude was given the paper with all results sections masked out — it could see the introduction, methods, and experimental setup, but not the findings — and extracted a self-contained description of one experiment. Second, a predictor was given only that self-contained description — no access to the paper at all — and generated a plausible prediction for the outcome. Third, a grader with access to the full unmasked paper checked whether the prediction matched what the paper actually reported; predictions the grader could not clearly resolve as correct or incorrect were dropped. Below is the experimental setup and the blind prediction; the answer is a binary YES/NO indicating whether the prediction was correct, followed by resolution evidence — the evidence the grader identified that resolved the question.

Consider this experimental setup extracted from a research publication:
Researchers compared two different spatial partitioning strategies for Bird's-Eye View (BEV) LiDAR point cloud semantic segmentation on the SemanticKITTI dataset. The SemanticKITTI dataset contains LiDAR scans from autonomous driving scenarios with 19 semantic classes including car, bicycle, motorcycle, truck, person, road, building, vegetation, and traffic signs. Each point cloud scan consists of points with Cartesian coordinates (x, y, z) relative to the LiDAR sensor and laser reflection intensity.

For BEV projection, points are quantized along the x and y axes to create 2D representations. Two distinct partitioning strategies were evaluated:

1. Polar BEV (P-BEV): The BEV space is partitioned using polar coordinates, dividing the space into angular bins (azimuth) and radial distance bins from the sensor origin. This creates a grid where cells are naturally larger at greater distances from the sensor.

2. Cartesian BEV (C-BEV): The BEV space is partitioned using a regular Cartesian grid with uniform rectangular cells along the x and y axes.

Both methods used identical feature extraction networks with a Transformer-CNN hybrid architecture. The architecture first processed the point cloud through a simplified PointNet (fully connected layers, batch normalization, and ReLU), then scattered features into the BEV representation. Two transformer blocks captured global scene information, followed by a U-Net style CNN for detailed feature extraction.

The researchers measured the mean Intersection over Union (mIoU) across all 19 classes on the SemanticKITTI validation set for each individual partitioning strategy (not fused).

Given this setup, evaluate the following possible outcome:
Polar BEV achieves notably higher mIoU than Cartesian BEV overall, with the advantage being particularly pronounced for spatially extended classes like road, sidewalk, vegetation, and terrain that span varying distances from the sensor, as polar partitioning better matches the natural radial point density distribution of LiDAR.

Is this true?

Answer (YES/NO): NO